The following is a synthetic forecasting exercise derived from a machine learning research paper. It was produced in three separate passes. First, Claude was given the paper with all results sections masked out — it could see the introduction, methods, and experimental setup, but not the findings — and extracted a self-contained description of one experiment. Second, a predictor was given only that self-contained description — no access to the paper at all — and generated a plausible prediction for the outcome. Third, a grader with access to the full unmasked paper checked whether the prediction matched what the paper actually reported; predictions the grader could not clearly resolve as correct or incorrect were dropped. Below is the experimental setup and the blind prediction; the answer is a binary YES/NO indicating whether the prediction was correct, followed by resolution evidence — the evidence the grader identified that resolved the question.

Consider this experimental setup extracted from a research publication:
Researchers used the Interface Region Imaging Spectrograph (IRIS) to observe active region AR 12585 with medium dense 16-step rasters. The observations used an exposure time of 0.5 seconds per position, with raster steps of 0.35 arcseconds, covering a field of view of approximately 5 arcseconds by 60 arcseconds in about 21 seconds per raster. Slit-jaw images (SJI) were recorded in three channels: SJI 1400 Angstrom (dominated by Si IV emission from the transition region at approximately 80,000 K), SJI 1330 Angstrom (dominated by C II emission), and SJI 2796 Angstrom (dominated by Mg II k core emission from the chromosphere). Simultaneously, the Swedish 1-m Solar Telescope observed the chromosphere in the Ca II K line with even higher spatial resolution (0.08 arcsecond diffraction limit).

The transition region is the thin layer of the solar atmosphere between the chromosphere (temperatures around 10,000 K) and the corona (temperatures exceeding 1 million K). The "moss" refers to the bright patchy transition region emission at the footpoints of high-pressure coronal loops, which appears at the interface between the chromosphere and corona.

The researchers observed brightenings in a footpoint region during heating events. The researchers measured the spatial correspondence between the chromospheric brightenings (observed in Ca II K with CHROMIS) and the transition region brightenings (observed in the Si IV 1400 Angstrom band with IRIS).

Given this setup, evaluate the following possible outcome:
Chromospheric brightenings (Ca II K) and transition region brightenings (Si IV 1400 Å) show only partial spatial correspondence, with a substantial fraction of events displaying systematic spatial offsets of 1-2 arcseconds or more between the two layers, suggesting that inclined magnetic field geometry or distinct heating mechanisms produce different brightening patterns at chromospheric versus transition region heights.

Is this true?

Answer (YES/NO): NO